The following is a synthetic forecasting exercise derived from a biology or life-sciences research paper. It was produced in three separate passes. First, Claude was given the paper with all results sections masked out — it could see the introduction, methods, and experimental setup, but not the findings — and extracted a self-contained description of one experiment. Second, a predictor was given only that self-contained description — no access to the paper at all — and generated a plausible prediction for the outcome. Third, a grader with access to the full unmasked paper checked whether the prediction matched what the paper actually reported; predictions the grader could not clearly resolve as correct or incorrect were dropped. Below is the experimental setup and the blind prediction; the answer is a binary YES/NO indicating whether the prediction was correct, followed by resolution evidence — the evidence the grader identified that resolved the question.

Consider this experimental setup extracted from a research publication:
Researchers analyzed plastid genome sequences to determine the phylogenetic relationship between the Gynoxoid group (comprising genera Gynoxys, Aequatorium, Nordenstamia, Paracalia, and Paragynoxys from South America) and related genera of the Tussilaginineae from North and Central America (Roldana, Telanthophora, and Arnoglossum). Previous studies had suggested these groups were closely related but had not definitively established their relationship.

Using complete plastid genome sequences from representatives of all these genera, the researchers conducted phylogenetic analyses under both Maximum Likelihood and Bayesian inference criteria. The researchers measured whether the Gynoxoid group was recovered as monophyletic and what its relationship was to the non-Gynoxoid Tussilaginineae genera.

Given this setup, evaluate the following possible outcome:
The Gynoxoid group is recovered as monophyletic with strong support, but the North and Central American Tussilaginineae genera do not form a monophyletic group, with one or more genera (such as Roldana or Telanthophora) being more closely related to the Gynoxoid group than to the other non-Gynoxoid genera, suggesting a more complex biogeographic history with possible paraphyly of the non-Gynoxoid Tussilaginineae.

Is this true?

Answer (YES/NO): NO